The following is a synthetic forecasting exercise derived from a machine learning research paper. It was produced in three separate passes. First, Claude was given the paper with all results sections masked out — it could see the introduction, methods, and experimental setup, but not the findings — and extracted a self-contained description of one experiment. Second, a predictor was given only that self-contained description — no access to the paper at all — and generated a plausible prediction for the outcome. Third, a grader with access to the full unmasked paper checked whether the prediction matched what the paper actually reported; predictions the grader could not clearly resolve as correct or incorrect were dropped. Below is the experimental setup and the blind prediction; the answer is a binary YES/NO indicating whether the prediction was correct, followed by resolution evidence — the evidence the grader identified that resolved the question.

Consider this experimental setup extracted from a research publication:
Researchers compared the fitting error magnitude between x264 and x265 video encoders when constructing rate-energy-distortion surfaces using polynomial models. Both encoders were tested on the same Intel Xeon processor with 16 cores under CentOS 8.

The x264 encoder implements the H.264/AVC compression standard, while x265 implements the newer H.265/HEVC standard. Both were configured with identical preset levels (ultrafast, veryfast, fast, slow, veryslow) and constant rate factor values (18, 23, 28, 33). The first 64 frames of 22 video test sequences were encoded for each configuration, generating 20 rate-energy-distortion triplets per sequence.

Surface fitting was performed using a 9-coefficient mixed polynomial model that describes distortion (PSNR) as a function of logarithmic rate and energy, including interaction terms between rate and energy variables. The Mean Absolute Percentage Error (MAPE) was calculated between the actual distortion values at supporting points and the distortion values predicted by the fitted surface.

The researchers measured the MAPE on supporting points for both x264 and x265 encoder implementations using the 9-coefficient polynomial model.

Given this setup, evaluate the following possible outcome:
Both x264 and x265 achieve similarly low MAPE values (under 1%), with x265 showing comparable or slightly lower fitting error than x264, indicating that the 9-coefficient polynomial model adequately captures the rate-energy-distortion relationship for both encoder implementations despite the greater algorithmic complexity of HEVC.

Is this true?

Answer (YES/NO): YES